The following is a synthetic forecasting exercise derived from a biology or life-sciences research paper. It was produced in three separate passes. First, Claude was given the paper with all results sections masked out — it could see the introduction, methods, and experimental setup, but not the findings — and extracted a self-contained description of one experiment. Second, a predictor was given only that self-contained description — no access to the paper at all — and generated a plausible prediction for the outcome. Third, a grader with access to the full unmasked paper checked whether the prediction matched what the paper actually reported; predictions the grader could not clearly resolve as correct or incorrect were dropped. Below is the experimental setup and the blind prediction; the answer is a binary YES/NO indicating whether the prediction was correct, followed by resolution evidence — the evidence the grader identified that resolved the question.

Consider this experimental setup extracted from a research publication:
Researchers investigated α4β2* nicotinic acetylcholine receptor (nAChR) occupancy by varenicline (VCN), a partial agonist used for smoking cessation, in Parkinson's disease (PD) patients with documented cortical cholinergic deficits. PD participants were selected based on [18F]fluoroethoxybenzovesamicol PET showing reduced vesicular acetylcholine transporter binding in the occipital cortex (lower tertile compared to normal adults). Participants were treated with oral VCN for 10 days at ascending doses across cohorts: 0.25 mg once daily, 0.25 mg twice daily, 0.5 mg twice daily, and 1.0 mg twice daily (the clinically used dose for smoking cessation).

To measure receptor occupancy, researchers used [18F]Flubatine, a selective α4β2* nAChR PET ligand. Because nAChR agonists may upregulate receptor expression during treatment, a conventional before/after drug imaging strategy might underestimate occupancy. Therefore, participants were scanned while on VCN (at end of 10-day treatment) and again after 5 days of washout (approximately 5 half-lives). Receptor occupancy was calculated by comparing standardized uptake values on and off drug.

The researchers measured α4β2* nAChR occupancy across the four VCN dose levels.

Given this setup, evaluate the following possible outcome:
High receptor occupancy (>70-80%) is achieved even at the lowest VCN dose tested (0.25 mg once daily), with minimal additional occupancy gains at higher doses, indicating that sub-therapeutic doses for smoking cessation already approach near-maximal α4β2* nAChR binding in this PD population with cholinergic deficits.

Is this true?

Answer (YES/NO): NO